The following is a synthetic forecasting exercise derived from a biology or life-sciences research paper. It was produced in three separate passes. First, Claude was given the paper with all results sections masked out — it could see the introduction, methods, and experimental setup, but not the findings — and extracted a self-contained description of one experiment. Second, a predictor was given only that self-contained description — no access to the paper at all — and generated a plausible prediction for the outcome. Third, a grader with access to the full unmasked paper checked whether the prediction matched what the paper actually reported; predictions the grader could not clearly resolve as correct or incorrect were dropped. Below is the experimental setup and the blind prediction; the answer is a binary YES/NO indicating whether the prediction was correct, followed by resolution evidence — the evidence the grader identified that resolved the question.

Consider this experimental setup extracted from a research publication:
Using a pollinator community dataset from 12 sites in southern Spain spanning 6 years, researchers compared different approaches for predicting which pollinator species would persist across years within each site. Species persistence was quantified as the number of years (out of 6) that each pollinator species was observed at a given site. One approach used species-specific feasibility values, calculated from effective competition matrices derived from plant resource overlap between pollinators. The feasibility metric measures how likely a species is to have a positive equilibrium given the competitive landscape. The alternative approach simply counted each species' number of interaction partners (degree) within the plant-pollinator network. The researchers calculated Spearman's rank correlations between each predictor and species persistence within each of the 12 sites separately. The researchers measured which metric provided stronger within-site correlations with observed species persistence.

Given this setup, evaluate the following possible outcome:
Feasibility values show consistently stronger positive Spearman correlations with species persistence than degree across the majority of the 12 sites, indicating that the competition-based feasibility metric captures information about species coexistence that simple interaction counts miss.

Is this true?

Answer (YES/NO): NO